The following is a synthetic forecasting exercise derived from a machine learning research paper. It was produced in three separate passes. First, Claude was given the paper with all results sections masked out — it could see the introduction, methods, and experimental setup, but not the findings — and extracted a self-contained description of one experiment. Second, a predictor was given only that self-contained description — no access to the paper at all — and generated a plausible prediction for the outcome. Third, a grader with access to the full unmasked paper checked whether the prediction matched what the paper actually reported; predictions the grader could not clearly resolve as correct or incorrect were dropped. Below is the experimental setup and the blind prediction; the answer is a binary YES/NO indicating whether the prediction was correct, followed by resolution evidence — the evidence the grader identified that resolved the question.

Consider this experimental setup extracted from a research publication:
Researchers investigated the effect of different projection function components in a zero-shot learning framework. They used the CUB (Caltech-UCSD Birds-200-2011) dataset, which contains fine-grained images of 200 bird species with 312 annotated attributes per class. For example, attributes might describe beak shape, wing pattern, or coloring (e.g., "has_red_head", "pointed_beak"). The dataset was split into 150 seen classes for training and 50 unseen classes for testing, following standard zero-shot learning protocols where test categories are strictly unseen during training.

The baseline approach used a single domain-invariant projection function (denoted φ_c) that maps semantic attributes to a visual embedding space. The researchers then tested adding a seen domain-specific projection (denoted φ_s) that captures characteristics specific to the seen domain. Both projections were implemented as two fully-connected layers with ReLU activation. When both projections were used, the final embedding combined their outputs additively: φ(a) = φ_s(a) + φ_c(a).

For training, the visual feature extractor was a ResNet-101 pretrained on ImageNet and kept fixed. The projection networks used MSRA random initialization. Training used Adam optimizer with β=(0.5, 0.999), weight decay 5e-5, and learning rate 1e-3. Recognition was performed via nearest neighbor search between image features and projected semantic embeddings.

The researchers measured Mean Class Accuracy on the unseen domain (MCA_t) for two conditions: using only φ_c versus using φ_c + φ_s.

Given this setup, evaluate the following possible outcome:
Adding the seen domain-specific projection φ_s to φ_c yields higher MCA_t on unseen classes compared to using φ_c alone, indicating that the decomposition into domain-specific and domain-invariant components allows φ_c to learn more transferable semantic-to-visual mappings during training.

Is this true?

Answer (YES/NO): YES